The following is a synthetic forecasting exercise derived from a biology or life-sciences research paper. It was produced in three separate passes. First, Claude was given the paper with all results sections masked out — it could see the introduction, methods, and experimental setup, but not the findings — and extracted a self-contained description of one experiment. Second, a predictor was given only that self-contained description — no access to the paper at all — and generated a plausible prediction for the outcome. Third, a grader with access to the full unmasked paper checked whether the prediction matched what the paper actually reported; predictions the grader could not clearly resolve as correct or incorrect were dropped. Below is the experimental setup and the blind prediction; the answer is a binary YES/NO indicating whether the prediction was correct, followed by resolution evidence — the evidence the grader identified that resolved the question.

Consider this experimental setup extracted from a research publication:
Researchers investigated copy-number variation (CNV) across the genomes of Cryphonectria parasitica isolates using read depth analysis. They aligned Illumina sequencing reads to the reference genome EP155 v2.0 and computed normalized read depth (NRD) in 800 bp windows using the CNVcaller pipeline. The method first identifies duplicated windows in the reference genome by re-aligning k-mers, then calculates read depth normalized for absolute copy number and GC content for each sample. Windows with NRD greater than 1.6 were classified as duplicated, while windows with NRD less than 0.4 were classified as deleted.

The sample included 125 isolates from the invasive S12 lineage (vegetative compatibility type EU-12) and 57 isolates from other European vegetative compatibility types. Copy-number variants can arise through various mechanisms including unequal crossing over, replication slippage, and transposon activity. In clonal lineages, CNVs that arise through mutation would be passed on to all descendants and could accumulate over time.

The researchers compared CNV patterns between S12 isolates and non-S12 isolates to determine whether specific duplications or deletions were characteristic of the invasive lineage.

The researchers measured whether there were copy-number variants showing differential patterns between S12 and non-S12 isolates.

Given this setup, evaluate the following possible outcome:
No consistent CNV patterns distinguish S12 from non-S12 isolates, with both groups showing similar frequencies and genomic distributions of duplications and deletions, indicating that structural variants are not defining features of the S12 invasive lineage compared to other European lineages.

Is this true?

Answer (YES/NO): NO